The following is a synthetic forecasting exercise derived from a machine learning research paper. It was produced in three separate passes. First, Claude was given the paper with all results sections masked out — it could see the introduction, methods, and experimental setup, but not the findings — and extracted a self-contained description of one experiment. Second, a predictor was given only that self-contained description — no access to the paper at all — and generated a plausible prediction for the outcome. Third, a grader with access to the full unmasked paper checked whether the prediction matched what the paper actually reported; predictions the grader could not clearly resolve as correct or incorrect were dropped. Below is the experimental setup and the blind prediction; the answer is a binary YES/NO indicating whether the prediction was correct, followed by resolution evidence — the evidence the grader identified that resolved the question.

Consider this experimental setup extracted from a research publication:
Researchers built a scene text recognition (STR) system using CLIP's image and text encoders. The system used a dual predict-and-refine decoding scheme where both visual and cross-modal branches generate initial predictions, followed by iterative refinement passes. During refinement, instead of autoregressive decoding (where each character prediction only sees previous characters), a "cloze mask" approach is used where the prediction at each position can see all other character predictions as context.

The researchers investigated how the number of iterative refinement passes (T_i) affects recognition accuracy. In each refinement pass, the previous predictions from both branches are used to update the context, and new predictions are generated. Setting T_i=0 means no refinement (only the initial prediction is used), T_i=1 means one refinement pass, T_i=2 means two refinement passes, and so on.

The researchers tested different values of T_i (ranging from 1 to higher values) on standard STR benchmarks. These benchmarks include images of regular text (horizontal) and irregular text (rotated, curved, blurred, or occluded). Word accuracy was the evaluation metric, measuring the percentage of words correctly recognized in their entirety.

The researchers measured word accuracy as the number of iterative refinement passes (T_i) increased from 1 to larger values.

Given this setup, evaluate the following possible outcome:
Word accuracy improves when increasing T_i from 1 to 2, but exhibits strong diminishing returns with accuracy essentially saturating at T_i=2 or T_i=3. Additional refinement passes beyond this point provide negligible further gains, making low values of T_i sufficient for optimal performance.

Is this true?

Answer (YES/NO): NO